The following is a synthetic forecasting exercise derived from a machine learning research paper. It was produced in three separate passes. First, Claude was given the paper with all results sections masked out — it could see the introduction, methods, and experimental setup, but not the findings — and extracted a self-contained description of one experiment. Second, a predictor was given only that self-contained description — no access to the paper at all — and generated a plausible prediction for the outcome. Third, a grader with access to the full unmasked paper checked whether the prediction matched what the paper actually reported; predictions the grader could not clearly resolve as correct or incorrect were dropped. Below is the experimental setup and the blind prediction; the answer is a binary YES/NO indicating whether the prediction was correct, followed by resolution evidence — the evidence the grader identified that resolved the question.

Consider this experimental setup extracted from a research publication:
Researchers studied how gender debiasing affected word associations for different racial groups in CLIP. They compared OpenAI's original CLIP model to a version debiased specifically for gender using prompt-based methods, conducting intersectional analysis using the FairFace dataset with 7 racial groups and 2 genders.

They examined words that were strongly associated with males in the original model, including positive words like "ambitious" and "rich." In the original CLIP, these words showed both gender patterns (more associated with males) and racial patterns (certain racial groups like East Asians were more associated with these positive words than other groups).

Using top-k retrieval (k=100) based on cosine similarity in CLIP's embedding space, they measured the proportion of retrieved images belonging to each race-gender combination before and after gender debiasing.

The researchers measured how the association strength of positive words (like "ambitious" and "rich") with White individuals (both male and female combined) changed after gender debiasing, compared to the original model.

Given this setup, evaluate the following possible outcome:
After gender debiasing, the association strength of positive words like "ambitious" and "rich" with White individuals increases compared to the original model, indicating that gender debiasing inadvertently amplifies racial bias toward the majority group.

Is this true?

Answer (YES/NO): YES